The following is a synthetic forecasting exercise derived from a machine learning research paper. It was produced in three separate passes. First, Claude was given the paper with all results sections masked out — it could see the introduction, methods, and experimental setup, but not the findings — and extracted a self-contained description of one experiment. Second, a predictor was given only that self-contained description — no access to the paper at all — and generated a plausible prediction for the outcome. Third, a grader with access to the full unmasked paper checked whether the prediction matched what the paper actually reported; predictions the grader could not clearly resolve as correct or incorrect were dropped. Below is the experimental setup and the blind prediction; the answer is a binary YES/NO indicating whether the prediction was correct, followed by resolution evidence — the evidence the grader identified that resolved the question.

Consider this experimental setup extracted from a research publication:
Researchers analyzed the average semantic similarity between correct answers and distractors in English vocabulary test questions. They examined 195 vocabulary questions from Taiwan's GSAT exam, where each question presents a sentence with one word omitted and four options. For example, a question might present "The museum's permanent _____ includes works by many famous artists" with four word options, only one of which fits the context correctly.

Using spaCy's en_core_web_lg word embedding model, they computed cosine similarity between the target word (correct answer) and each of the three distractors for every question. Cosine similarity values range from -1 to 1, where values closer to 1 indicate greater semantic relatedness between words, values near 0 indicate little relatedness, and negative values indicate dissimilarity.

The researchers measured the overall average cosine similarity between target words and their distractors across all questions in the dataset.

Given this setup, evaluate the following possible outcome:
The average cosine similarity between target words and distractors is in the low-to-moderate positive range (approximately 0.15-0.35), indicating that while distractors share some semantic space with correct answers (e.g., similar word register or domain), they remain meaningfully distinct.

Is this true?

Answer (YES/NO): YES